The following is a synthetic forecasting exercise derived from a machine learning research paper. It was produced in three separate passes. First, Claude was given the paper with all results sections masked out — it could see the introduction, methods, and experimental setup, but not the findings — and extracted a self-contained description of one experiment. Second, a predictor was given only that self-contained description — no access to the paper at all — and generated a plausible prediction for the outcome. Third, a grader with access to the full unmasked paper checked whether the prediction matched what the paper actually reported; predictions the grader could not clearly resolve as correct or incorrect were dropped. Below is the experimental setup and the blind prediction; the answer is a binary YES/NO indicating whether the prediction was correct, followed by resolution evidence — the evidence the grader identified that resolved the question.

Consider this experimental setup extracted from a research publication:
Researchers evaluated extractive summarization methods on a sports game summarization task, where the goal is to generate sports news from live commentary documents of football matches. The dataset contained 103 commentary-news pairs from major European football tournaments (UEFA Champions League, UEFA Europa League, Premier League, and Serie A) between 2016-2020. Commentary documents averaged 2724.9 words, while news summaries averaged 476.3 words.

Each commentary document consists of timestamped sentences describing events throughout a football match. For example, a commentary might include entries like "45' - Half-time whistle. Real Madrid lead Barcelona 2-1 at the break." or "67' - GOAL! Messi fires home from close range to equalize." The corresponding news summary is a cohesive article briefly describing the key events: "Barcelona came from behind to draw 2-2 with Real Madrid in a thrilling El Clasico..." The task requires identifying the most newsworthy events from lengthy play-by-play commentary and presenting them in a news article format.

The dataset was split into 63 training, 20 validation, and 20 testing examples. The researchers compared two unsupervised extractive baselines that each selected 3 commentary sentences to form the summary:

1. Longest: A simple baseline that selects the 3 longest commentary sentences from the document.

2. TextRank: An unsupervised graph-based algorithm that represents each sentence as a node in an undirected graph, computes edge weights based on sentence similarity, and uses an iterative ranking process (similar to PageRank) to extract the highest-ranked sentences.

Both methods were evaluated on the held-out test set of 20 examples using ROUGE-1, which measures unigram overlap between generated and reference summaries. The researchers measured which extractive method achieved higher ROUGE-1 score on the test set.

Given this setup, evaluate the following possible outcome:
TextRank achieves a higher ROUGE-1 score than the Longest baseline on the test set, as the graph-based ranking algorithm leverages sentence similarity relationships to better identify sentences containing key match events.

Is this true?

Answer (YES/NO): NO